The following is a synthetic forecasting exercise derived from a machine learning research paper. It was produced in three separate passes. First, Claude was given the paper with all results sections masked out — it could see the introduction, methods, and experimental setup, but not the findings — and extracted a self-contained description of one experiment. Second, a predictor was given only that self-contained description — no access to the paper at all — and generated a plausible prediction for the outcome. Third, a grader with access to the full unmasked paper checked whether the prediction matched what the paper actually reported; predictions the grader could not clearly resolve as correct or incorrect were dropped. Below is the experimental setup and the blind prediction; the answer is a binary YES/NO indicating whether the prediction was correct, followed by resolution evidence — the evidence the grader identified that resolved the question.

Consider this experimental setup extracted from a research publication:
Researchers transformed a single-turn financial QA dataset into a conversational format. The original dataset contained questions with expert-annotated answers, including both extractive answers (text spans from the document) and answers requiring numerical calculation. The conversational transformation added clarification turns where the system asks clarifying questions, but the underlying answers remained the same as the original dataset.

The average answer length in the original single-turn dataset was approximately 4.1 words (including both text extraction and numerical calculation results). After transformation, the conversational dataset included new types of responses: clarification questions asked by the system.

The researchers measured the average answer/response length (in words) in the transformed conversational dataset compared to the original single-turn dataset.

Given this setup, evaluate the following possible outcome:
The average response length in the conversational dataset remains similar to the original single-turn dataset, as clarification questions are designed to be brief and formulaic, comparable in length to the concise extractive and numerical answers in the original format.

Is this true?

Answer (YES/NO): NO